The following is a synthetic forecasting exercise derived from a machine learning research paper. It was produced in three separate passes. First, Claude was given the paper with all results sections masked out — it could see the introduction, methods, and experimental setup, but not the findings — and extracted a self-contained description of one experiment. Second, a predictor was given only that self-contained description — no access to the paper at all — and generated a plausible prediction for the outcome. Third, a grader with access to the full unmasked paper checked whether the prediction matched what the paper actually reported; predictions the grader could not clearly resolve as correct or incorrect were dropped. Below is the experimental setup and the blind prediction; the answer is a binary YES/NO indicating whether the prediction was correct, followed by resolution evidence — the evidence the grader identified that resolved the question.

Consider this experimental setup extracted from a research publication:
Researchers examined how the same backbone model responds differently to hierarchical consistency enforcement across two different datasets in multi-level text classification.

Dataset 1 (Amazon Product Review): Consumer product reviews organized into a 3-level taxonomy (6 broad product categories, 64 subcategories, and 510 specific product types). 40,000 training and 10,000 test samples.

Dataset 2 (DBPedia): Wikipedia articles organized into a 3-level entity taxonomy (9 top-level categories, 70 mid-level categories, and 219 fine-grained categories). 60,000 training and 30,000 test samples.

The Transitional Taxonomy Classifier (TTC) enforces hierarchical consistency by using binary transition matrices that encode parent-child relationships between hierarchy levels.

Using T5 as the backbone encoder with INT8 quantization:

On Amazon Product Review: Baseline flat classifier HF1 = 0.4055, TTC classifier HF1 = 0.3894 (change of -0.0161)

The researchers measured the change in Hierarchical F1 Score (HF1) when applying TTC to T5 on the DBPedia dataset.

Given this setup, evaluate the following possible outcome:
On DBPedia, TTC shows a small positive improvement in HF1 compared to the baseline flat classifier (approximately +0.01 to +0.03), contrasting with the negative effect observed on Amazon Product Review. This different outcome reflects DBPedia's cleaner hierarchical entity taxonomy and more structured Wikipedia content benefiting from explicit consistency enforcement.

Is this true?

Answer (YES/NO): NO